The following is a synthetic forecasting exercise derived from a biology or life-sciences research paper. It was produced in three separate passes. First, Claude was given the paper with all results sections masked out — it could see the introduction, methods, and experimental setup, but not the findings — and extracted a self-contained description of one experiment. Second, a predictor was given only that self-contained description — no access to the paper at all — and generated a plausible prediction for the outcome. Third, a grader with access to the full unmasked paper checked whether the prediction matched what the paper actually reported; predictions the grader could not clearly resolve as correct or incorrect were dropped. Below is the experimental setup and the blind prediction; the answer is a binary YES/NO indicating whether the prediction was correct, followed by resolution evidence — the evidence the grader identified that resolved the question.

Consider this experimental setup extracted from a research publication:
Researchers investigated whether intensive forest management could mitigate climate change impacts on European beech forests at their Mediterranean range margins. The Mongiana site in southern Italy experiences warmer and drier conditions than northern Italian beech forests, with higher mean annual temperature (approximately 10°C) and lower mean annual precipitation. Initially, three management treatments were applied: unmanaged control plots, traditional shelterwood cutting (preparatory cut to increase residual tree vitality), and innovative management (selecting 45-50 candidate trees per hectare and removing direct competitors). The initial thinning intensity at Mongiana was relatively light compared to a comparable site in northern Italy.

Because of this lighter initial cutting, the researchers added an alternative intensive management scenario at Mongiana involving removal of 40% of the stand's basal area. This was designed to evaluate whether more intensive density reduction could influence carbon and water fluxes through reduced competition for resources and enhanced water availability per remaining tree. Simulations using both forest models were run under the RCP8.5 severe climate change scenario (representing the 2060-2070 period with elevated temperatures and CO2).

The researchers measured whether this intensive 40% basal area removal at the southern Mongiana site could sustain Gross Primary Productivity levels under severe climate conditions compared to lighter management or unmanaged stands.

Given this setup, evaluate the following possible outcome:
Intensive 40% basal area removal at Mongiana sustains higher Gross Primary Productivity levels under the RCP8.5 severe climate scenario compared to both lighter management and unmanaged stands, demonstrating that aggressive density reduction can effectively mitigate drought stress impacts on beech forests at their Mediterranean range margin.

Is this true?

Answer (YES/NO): NO